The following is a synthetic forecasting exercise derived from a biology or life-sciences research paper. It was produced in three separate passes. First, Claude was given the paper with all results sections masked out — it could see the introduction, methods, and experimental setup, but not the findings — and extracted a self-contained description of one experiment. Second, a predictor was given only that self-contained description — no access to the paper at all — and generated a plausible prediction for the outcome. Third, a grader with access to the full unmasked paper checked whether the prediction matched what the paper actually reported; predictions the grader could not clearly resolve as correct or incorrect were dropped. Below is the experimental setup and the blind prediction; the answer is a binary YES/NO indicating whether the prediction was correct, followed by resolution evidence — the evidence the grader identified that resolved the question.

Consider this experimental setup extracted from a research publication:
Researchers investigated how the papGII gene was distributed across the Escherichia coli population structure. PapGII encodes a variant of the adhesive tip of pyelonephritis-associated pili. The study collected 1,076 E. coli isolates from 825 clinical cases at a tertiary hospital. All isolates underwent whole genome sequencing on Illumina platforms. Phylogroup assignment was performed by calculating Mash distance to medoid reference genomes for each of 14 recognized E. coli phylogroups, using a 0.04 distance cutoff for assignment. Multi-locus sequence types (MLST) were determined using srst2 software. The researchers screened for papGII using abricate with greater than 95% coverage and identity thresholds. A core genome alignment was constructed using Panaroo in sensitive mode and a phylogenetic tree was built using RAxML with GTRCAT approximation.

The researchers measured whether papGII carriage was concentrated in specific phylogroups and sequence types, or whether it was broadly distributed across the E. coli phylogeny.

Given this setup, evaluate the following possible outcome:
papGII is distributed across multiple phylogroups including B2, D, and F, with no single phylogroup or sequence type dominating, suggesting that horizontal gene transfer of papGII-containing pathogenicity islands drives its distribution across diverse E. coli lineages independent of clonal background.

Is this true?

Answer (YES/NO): NO